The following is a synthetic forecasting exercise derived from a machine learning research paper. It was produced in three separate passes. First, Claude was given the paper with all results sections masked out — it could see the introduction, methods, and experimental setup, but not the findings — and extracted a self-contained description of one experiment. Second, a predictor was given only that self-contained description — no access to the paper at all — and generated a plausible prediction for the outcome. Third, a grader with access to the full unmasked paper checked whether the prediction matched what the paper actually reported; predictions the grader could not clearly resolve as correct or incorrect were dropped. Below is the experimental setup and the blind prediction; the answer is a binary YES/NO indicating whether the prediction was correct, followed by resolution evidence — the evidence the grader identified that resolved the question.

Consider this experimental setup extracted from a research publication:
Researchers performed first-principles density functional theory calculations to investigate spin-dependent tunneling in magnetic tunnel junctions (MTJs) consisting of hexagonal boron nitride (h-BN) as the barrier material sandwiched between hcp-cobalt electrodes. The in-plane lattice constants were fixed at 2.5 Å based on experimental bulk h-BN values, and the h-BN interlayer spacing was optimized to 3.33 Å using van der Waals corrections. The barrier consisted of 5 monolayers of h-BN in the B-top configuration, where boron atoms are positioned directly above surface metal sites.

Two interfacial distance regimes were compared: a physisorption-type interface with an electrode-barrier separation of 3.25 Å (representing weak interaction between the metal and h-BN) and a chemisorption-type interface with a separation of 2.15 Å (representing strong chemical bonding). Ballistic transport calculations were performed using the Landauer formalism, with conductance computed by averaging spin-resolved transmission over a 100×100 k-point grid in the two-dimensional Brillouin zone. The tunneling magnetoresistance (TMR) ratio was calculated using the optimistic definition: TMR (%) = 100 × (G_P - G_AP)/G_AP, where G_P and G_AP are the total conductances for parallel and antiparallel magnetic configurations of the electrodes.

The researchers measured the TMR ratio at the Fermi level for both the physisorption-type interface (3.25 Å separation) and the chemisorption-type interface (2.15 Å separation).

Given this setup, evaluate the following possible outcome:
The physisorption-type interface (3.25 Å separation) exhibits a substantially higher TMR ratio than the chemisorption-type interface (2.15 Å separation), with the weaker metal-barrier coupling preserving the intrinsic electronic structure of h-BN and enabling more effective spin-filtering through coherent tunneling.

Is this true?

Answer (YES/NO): YES